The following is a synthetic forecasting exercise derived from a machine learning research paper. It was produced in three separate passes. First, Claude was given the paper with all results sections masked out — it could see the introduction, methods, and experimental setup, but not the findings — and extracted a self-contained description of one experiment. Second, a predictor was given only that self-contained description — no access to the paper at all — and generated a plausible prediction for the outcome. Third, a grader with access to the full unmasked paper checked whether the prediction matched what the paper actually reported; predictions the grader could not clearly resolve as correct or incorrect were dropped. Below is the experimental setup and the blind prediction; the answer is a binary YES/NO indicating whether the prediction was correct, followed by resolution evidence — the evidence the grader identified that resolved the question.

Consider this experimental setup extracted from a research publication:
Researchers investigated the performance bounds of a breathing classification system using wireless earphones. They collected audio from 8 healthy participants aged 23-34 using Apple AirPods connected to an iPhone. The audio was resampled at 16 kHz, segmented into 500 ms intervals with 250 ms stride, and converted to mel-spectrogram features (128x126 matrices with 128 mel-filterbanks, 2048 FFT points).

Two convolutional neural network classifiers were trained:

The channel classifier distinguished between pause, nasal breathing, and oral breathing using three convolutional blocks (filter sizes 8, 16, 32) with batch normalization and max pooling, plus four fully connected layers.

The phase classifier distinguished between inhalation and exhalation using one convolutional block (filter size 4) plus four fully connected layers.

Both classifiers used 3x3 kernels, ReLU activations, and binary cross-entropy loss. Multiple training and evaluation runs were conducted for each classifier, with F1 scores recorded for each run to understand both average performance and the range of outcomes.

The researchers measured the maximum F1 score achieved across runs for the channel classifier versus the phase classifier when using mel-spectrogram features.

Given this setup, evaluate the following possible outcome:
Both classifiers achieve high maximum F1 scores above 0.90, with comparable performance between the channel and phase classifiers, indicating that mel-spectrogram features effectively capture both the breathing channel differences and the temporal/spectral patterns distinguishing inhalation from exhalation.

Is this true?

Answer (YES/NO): NO